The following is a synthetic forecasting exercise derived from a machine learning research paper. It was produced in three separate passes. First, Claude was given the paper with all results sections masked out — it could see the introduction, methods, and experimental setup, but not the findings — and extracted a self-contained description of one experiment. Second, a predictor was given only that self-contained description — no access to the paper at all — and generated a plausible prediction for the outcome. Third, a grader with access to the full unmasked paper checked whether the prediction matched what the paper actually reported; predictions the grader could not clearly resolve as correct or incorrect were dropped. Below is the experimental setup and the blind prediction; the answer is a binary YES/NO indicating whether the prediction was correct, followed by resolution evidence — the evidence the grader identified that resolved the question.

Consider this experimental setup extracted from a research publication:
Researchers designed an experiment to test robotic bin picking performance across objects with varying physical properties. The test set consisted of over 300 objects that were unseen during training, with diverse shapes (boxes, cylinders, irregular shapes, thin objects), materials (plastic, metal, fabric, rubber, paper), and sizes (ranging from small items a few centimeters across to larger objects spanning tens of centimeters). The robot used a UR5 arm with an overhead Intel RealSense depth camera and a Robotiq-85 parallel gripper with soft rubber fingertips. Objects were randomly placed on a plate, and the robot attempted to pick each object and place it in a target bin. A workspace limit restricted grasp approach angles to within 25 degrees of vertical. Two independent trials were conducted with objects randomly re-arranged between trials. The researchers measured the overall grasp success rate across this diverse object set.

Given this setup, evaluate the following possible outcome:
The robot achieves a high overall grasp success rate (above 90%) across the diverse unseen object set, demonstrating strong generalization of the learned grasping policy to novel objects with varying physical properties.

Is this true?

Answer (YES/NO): YES